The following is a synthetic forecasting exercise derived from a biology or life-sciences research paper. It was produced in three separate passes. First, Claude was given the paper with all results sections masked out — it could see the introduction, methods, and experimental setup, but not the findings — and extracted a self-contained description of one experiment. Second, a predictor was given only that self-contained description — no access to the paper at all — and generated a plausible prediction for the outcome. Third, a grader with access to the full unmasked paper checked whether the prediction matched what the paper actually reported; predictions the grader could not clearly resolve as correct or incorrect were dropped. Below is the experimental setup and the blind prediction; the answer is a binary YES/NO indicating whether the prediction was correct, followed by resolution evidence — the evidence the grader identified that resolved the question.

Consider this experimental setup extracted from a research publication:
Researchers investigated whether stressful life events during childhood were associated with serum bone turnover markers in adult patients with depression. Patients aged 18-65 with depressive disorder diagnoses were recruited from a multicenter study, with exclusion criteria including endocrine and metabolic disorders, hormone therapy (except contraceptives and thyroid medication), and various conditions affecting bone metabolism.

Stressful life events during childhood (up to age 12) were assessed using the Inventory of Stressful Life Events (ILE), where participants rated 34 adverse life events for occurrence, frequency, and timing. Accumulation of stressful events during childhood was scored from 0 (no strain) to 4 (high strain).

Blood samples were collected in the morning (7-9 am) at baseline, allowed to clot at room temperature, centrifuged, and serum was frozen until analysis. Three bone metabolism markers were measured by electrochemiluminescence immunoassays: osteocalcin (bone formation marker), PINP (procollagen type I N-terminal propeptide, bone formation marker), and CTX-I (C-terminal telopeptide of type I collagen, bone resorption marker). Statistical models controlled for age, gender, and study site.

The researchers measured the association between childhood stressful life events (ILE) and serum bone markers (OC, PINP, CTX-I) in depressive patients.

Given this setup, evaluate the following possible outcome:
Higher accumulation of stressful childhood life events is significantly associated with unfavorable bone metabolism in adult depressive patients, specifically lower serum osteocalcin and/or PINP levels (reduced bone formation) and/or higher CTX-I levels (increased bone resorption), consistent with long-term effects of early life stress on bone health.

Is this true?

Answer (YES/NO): NO